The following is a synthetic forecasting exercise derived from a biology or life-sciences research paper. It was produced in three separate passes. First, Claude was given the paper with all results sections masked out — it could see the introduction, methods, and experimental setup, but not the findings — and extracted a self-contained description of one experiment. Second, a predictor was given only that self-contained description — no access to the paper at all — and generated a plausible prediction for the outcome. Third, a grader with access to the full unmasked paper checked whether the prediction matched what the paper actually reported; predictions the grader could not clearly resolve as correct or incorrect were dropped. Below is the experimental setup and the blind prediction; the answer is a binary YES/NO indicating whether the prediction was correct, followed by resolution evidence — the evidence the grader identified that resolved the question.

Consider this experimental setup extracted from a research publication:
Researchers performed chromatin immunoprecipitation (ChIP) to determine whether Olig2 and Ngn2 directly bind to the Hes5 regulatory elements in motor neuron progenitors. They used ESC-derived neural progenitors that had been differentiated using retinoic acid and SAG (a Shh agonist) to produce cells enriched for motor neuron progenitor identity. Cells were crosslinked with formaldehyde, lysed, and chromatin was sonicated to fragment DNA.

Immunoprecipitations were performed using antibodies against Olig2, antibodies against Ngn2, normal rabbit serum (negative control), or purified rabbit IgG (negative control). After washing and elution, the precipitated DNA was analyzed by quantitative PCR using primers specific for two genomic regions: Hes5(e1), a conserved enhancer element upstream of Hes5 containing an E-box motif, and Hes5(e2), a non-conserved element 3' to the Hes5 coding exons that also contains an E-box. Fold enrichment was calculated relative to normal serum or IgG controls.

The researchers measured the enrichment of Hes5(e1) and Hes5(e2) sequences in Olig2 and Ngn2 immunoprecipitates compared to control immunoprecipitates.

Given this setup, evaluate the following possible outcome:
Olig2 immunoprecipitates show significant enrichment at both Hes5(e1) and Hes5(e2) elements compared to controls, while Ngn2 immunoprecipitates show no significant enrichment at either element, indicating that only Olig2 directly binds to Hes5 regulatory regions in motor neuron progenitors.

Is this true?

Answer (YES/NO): NO